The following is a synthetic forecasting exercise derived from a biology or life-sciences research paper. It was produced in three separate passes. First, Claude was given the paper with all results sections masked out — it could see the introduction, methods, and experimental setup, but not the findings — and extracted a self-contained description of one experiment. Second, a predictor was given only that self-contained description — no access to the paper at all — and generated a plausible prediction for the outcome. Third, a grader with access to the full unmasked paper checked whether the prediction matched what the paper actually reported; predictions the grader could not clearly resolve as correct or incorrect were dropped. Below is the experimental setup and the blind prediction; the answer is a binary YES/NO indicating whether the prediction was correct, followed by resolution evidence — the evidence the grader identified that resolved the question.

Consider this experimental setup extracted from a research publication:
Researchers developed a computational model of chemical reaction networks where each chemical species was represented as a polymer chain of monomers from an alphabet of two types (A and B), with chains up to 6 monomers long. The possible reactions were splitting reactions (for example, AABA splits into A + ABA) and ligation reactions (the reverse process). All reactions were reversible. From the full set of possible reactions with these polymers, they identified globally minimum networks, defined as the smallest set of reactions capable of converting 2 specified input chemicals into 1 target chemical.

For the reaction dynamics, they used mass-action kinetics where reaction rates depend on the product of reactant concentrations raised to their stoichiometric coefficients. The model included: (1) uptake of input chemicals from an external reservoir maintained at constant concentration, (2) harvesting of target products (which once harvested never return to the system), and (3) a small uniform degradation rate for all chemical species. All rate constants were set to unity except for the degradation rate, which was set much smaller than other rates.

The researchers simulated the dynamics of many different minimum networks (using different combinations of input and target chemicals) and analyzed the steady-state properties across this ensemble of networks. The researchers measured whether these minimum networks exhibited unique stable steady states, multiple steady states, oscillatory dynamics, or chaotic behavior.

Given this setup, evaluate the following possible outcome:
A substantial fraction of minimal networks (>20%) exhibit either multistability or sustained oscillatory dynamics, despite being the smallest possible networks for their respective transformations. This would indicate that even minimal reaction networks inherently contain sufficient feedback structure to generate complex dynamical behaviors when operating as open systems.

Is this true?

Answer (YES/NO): NO